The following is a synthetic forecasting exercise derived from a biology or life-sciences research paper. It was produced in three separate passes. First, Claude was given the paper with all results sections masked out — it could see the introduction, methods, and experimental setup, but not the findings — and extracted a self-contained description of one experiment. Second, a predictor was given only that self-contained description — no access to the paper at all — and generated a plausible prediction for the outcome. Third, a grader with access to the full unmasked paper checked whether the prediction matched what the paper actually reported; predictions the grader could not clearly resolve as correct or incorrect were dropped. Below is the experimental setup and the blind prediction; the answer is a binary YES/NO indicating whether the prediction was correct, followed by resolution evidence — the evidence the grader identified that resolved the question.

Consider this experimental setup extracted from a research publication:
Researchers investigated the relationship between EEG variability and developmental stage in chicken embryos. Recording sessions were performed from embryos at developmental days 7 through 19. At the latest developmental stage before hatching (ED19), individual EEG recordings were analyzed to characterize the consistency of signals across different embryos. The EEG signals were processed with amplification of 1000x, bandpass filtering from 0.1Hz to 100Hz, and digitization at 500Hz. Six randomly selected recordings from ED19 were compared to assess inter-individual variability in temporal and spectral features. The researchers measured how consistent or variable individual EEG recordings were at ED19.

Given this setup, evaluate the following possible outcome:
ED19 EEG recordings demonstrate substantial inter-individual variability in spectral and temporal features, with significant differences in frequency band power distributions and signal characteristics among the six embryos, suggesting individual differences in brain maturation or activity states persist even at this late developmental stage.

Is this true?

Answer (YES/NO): YES